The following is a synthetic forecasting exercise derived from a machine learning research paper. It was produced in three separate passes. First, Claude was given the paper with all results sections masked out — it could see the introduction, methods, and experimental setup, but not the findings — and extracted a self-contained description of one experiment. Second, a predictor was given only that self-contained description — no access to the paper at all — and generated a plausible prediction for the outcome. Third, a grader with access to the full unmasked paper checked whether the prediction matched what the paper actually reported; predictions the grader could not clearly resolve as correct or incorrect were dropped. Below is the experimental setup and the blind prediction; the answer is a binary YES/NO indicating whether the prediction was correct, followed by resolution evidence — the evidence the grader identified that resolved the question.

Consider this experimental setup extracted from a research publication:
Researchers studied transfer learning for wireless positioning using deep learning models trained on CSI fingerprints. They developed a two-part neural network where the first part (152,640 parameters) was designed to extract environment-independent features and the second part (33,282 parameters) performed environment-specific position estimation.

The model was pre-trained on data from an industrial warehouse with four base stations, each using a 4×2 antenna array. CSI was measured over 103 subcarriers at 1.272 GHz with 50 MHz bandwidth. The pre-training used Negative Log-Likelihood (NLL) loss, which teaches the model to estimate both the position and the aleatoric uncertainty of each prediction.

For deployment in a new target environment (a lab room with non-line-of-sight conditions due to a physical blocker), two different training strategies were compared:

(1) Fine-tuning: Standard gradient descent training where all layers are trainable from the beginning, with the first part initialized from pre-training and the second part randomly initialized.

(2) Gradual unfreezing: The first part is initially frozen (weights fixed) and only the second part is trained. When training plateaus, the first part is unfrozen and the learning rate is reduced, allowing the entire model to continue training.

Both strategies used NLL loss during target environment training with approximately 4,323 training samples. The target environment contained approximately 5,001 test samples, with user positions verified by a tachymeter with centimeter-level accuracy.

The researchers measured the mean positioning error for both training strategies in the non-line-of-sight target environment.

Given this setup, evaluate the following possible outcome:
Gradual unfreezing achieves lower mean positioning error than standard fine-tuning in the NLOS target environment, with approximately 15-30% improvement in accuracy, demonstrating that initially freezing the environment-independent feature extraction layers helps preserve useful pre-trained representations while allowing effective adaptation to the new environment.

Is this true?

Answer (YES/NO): YES